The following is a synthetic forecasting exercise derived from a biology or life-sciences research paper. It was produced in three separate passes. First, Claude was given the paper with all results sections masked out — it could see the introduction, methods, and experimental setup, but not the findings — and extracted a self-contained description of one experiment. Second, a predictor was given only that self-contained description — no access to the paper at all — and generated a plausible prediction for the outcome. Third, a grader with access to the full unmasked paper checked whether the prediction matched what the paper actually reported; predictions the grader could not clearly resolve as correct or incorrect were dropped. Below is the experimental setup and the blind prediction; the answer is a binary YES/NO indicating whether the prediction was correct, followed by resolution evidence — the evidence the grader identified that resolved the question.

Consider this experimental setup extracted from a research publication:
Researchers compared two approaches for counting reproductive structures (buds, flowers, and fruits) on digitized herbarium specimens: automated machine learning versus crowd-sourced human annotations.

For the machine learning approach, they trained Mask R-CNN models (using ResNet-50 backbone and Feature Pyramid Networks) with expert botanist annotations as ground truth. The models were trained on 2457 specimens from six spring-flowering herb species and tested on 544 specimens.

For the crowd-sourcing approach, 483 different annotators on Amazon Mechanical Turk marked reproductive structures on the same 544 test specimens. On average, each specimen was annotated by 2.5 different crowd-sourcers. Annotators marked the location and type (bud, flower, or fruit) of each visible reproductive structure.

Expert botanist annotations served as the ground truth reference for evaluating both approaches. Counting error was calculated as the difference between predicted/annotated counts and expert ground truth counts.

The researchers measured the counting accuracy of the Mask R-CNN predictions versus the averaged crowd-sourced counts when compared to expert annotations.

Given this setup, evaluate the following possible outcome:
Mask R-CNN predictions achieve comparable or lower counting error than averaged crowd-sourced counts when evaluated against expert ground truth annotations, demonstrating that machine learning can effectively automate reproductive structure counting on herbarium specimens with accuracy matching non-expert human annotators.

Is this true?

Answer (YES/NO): YES